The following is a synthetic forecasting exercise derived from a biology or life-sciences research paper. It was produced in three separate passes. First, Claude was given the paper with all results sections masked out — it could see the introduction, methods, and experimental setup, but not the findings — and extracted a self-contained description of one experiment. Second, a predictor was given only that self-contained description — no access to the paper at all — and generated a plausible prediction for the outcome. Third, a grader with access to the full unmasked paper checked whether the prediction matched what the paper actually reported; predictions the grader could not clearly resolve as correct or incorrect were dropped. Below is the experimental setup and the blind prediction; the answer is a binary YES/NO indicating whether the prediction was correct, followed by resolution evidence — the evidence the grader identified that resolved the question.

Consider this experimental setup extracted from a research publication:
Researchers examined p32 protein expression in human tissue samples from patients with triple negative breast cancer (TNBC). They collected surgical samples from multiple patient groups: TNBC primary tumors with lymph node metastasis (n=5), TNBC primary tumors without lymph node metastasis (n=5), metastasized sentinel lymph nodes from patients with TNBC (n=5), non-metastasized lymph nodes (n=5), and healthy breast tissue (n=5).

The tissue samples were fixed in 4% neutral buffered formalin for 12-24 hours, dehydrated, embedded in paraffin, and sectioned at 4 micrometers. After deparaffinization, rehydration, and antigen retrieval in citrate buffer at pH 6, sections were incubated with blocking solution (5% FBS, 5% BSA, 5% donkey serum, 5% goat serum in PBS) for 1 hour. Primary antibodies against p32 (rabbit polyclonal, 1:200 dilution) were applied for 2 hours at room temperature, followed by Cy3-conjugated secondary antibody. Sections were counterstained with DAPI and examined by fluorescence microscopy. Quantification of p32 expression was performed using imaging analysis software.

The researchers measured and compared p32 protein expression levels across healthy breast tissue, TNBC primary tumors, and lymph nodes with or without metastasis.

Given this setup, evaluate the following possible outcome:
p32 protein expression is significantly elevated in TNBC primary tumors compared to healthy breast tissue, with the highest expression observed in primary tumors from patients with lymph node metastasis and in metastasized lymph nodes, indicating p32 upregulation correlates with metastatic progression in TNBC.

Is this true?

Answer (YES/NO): NO